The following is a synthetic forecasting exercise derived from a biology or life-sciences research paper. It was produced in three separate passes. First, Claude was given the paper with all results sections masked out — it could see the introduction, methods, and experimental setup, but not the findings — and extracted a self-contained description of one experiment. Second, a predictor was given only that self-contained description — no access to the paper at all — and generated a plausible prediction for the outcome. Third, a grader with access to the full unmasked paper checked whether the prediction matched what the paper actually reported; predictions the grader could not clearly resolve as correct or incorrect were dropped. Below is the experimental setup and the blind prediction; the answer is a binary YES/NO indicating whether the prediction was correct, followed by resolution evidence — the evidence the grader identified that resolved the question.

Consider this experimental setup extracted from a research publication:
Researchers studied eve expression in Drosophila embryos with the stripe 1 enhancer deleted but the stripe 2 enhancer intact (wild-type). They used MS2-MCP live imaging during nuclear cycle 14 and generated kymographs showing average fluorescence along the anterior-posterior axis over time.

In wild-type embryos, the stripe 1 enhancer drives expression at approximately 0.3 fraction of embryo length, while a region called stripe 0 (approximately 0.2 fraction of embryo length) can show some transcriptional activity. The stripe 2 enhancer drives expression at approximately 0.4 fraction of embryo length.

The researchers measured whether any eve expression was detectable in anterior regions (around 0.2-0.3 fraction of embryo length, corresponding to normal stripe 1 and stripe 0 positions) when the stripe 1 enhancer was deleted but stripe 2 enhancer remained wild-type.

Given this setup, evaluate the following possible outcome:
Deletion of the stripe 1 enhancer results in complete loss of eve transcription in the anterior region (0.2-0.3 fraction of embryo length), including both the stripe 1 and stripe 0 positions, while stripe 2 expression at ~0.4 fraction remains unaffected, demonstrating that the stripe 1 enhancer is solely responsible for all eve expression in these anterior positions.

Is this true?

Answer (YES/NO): NO